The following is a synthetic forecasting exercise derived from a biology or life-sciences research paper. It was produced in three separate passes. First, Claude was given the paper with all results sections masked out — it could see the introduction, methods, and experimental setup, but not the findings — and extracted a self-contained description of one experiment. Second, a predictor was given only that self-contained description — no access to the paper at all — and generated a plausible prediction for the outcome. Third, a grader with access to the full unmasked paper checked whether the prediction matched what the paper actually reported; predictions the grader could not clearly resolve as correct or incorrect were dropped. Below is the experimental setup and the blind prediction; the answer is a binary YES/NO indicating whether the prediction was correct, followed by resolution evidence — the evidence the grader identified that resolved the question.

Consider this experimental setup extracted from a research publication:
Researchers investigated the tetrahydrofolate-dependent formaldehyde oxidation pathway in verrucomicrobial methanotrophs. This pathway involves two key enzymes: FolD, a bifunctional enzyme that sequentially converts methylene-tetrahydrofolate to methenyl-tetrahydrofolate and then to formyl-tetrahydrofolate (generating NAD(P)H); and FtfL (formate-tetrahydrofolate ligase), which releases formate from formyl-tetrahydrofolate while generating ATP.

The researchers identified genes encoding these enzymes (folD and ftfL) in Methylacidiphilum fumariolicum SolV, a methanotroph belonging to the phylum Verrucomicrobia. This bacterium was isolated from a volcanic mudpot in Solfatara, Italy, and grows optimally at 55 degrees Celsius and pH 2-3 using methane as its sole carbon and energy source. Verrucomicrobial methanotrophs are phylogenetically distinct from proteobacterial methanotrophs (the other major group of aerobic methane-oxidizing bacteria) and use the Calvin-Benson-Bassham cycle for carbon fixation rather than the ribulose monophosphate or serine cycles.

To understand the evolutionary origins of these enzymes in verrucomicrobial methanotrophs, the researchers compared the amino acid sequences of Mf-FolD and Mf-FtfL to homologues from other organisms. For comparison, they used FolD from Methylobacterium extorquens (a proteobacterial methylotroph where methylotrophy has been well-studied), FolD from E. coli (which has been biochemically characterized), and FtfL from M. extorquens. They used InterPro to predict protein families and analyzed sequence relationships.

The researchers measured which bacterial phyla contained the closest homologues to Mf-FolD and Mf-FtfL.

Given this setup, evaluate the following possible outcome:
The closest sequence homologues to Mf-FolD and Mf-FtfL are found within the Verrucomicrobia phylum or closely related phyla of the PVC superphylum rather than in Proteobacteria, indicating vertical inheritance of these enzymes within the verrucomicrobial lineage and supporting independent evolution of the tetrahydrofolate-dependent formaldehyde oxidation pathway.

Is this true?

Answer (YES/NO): NO